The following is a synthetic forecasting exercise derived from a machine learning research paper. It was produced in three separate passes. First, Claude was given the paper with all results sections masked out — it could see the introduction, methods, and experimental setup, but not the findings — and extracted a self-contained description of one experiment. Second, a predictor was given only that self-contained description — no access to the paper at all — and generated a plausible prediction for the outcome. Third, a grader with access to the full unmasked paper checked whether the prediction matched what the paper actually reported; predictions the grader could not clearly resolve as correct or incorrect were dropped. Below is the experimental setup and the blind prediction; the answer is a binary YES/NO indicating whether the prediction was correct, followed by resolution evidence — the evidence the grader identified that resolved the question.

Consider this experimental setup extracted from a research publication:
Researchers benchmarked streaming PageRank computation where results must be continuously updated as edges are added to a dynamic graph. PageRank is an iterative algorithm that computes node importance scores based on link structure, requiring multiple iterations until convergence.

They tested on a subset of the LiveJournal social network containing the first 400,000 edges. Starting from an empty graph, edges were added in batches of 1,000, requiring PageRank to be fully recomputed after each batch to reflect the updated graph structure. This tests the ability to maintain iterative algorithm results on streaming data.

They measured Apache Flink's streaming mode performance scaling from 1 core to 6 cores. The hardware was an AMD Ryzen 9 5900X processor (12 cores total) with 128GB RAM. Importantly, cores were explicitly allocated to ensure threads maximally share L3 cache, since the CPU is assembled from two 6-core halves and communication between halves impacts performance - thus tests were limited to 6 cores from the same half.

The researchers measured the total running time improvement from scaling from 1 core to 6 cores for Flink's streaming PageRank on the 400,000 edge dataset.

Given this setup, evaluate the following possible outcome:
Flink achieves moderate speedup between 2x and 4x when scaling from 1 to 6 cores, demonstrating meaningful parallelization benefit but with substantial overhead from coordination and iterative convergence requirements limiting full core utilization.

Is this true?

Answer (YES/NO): NO